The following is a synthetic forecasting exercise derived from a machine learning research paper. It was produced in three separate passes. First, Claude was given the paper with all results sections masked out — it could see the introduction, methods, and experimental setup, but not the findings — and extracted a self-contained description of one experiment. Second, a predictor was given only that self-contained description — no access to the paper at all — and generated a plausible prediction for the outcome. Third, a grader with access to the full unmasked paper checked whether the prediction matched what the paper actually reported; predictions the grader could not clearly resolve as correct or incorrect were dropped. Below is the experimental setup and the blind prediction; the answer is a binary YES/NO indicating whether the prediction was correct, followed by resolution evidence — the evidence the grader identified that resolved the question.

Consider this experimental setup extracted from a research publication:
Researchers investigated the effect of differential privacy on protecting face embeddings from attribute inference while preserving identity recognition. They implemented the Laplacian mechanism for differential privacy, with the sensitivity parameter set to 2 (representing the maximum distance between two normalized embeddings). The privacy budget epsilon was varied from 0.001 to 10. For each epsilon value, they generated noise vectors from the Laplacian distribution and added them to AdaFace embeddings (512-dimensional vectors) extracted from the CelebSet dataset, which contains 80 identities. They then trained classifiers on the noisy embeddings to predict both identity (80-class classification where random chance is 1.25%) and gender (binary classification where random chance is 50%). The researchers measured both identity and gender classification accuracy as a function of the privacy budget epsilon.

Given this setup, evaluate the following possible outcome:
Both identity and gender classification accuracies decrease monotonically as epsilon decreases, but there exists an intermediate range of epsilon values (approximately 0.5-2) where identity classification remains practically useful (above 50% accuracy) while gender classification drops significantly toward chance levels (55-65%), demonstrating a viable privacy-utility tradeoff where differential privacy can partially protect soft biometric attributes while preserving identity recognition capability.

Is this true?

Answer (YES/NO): NO